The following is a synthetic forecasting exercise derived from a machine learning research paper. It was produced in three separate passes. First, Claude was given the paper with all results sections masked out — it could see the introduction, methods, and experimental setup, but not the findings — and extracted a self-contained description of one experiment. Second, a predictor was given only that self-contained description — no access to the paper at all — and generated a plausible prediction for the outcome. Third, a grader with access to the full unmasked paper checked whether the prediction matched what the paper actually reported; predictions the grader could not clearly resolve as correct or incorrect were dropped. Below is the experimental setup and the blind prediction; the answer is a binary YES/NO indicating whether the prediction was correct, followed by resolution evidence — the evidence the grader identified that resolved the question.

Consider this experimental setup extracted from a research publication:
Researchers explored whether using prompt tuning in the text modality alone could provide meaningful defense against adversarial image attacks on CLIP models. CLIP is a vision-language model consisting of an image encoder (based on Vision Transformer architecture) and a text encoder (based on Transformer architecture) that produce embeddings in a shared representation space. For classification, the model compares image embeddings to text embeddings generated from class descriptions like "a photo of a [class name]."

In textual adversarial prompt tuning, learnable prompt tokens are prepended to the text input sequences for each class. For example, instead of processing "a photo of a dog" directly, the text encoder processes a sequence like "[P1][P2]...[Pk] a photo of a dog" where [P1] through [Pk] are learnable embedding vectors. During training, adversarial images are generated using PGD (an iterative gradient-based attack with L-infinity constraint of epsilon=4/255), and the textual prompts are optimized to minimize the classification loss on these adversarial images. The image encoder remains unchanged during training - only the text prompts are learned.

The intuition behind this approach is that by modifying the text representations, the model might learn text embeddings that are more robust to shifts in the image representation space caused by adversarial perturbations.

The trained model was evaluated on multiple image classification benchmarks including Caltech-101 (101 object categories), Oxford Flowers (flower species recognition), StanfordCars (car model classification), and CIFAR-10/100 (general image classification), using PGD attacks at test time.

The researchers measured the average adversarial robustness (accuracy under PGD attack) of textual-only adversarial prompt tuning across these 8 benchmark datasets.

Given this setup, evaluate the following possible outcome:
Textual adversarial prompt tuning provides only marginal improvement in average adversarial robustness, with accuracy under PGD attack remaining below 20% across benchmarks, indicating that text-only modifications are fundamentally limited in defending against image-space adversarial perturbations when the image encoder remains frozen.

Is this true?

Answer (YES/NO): NO